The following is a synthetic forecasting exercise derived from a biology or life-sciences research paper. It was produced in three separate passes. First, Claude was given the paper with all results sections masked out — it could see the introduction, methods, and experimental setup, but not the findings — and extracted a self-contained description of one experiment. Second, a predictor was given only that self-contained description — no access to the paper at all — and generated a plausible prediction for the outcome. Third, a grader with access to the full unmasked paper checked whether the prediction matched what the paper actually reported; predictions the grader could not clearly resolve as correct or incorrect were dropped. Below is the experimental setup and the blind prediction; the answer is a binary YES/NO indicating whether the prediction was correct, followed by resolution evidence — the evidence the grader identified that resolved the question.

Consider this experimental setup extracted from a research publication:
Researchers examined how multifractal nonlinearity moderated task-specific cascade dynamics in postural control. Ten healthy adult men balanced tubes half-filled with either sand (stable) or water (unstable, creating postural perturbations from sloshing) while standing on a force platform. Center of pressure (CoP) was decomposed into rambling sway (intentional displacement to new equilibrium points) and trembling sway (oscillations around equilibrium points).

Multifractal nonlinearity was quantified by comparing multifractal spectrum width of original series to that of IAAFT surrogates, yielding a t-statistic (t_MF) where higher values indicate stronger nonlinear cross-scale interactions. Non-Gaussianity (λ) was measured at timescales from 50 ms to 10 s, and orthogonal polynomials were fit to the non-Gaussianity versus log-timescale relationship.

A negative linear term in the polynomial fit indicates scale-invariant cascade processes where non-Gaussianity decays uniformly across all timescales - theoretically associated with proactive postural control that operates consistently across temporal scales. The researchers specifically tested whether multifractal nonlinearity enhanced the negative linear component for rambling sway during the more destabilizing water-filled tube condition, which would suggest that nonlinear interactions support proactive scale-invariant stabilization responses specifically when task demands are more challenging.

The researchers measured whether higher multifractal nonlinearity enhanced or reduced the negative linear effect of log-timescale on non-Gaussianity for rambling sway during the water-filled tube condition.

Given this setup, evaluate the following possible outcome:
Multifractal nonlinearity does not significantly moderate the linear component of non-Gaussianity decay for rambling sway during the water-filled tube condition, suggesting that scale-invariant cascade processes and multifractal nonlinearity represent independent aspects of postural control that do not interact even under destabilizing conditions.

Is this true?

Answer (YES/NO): NO